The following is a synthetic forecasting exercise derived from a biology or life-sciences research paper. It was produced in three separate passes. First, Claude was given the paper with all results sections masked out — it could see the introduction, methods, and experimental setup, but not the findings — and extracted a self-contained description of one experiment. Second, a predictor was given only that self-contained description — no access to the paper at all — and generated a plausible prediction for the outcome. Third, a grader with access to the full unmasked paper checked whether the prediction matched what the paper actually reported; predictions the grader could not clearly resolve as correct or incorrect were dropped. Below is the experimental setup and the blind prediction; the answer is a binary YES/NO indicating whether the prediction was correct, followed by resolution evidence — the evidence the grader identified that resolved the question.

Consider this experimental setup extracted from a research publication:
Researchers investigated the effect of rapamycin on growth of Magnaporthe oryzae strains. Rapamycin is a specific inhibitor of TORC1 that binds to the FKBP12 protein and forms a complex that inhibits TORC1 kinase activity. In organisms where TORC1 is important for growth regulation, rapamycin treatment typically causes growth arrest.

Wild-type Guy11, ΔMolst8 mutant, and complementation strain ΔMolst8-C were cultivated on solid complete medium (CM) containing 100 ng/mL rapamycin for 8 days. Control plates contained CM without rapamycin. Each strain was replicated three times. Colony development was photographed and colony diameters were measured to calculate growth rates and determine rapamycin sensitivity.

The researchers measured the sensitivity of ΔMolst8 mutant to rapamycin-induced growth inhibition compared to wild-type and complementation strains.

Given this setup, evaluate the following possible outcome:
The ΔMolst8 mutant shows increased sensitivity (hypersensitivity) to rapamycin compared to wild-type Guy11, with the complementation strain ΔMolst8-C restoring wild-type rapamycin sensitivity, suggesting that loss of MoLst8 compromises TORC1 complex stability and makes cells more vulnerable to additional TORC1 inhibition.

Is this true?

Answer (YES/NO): YES